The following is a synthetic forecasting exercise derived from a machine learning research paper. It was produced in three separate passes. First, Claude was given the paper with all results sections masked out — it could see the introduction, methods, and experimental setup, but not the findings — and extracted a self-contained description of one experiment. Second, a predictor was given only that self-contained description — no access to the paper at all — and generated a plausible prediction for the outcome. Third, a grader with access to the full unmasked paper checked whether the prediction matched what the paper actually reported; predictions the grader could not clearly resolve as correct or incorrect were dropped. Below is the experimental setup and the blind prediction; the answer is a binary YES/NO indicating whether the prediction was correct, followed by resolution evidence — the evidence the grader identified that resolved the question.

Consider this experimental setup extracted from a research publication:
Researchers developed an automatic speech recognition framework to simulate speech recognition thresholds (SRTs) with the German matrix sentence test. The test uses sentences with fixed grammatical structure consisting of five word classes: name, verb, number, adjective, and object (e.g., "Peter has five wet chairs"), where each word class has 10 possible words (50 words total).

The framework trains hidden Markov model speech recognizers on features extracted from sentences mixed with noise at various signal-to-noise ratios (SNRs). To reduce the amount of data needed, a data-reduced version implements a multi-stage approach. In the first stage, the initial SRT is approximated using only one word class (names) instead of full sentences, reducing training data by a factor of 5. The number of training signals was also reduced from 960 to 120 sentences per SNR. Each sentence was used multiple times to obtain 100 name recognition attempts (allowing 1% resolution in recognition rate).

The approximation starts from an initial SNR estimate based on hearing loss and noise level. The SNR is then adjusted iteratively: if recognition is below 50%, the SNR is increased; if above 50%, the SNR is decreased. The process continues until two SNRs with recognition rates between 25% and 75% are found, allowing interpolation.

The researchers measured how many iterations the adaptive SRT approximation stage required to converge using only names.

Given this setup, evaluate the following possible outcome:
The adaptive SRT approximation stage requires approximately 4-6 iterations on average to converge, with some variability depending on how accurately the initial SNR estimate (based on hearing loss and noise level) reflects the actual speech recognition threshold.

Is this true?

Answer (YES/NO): NO